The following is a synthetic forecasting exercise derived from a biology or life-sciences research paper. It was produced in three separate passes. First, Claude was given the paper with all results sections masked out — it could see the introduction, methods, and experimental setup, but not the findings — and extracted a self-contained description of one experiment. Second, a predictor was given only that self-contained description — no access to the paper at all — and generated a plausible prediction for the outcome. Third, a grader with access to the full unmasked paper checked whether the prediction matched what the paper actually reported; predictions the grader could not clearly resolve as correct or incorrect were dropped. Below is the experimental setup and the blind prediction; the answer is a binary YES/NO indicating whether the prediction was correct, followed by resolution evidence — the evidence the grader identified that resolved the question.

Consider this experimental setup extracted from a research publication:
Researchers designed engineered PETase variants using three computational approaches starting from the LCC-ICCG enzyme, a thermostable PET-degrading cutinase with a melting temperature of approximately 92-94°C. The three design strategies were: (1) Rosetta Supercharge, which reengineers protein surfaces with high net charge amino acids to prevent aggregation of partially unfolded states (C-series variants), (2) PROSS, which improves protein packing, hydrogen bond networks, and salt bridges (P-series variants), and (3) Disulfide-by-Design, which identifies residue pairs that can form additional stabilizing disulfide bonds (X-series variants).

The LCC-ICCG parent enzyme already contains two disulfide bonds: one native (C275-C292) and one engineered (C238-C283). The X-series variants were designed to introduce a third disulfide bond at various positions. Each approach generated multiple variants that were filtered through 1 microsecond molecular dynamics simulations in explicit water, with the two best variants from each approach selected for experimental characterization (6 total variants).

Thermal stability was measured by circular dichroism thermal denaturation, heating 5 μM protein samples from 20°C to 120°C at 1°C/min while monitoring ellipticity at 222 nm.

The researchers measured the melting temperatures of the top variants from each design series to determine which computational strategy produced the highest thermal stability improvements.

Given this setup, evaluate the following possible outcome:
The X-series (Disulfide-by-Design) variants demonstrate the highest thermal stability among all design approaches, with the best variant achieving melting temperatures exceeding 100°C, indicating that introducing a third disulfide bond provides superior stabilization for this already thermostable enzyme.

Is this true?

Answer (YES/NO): NO